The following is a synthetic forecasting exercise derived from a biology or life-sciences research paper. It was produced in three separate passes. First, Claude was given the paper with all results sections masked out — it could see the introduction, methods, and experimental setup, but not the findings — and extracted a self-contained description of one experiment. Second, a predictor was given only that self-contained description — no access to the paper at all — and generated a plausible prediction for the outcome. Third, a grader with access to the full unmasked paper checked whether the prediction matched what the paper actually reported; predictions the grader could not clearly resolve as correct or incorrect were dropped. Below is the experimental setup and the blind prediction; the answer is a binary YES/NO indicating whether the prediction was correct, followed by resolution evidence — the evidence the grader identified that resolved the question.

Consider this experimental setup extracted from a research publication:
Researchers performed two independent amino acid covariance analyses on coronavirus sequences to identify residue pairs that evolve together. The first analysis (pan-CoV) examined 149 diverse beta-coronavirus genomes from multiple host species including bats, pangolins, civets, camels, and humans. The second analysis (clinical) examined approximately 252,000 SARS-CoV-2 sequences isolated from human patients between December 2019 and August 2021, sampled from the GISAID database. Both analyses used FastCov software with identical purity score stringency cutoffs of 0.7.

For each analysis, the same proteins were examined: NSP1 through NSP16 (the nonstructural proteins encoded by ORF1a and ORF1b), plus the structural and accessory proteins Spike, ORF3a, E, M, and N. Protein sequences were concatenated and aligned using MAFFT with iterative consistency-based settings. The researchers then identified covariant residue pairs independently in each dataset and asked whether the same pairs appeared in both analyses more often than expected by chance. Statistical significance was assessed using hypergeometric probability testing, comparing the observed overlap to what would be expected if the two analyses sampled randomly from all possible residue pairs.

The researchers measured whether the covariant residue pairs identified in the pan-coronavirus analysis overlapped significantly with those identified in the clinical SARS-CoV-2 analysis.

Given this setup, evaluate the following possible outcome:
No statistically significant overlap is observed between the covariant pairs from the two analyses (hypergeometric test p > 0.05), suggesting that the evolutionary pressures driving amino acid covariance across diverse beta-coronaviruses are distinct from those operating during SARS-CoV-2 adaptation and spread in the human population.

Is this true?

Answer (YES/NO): NO